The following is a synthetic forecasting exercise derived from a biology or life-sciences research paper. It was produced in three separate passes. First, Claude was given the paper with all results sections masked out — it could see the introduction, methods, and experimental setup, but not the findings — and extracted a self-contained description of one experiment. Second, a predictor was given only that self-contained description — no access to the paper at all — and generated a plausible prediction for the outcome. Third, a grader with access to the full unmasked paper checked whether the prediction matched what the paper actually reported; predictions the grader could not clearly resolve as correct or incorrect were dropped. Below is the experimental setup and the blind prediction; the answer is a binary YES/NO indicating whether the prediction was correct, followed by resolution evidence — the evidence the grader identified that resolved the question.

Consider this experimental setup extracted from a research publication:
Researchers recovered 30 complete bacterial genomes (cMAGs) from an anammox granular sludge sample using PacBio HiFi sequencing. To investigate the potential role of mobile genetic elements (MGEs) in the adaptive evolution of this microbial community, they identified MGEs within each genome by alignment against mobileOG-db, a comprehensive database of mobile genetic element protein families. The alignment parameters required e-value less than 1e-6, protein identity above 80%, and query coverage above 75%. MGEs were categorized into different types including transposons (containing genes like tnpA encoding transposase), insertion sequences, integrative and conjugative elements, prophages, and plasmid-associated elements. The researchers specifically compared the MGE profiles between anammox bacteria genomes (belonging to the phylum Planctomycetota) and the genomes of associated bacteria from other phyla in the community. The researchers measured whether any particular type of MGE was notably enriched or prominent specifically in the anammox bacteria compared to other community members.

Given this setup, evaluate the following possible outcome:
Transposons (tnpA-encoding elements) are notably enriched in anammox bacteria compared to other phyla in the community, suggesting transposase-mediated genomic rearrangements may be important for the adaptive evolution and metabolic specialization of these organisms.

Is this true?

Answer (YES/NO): YES